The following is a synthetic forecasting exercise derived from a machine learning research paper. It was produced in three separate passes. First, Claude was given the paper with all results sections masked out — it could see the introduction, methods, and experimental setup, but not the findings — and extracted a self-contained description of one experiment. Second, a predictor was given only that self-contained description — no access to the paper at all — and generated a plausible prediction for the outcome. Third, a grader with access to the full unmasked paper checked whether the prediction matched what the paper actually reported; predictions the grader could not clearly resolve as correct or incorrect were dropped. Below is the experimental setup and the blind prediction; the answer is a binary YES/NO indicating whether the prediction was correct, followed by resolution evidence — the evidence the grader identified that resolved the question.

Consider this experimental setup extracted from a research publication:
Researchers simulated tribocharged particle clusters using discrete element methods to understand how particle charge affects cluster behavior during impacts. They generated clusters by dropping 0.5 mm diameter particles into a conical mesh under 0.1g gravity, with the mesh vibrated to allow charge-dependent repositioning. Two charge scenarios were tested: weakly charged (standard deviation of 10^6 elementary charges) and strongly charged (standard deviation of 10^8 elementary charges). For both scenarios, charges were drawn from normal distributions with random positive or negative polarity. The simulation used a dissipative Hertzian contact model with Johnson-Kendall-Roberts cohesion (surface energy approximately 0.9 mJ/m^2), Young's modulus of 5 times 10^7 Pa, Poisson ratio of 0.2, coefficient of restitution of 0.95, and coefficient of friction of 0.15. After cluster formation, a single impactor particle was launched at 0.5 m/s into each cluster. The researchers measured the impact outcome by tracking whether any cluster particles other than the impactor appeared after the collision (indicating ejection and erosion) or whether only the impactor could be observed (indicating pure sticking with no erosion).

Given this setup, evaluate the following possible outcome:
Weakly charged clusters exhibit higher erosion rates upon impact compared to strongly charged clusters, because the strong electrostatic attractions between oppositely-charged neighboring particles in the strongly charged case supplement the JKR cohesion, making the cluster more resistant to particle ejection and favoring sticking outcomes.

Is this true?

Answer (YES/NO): YES